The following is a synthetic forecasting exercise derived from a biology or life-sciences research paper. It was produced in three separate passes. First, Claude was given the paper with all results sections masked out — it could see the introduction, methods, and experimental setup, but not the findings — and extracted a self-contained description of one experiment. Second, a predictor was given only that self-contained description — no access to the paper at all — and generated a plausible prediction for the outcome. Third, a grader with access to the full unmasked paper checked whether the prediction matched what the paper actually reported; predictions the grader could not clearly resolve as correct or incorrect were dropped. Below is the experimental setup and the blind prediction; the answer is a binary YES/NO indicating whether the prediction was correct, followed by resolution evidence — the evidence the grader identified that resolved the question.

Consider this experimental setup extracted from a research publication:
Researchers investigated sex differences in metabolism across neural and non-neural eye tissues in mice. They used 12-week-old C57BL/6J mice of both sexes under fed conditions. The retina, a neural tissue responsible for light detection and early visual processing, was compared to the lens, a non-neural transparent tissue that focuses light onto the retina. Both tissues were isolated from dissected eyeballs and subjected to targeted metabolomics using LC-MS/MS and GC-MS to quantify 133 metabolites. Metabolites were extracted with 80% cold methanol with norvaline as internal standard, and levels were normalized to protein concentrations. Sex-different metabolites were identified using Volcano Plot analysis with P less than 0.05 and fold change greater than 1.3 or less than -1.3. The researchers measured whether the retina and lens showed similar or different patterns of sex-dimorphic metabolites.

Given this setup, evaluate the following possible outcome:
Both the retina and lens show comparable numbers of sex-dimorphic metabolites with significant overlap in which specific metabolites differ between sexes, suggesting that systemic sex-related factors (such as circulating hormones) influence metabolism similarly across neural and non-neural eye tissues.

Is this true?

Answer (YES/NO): NO